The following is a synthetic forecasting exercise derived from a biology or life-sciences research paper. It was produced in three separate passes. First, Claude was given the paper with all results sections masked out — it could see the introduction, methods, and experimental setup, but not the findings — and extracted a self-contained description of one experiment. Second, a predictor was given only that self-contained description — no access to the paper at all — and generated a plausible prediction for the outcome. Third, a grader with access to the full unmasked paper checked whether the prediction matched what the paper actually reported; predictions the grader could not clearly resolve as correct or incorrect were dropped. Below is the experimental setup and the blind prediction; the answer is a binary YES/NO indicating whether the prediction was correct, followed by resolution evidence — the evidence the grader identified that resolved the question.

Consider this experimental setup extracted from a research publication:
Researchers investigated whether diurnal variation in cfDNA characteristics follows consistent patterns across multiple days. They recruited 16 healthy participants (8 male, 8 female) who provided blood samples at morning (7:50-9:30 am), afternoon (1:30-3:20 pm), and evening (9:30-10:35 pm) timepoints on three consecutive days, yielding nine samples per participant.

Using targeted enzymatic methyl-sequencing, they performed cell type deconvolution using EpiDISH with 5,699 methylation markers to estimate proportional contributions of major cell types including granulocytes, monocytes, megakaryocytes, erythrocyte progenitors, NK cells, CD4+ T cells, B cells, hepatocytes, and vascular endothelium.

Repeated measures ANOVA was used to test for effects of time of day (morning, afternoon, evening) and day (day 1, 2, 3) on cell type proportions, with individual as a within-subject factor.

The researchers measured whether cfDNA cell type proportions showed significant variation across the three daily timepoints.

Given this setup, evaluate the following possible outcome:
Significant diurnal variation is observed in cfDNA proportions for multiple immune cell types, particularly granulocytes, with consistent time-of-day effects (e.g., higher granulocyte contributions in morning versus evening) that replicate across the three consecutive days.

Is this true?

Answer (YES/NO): NO